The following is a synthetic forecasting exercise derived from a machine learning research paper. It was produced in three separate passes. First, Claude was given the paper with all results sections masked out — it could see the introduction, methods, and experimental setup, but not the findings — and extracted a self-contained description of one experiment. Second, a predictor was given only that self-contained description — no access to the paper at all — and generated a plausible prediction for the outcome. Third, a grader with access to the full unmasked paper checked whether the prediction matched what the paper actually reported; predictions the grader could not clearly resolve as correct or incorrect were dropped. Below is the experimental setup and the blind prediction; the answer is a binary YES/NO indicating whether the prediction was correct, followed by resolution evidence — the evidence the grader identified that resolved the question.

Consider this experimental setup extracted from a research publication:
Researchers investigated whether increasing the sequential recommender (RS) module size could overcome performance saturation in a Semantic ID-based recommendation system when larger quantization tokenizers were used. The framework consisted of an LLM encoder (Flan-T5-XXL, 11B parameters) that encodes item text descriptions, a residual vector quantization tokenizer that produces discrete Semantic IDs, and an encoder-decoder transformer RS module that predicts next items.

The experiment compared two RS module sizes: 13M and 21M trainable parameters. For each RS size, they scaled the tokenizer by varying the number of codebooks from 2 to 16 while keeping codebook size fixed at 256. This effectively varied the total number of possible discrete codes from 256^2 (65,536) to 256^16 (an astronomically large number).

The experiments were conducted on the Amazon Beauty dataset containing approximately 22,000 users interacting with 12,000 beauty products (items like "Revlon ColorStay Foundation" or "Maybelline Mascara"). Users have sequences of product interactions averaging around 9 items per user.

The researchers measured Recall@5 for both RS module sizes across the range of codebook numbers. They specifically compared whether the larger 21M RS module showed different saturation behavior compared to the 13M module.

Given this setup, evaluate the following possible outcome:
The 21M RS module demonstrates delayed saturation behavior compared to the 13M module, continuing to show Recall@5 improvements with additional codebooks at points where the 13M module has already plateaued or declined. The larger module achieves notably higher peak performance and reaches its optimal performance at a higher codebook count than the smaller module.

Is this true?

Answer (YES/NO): NO